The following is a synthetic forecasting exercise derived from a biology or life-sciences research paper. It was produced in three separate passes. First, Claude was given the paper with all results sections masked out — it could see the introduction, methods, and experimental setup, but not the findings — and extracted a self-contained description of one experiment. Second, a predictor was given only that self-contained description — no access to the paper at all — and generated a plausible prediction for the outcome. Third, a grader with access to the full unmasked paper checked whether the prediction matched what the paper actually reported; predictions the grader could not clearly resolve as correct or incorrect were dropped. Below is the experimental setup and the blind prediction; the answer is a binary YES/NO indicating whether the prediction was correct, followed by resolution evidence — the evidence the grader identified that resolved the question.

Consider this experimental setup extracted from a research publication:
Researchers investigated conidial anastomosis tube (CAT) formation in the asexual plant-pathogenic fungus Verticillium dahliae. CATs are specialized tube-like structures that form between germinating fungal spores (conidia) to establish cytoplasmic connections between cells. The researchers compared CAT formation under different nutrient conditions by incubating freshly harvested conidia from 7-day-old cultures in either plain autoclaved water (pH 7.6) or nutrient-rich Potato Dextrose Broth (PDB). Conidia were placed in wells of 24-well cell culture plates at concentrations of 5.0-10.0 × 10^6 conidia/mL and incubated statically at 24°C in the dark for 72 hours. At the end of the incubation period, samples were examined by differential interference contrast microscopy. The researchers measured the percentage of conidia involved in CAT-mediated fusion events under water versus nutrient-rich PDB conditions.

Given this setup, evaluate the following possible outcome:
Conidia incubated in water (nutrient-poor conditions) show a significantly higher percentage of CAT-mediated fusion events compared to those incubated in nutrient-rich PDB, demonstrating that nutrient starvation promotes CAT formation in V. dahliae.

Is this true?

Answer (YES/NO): YES